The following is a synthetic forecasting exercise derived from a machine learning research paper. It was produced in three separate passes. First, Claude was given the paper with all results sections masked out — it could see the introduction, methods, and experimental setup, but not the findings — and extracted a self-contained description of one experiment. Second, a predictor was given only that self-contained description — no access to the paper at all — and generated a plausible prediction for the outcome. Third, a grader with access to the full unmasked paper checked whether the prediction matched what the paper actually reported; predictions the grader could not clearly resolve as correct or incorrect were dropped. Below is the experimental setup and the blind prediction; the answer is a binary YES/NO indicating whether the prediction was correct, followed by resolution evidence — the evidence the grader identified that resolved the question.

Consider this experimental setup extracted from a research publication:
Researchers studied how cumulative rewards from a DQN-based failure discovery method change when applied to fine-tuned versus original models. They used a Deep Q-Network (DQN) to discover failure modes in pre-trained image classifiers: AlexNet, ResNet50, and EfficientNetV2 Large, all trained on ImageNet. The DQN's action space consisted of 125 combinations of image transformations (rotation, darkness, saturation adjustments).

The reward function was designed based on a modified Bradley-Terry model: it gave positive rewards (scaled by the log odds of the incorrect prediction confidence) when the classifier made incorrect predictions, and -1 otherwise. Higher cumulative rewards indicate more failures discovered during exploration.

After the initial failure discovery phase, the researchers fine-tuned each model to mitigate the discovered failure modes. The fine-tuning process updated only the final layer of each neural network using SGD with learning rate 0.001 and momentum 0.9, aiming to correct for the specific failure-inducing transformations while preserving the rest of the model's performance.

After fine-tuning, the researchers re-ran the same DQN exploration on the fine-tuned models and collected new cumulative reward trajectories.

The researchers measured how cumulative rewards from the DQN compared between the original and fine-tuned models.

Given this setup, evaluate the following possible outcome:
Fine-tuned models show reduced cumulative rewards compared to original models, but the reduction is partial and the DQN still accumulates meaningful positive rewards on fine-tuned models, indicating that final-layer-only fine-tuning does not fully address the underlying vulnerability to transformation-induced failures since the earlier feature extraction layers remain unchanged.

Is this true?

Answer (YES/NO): YES